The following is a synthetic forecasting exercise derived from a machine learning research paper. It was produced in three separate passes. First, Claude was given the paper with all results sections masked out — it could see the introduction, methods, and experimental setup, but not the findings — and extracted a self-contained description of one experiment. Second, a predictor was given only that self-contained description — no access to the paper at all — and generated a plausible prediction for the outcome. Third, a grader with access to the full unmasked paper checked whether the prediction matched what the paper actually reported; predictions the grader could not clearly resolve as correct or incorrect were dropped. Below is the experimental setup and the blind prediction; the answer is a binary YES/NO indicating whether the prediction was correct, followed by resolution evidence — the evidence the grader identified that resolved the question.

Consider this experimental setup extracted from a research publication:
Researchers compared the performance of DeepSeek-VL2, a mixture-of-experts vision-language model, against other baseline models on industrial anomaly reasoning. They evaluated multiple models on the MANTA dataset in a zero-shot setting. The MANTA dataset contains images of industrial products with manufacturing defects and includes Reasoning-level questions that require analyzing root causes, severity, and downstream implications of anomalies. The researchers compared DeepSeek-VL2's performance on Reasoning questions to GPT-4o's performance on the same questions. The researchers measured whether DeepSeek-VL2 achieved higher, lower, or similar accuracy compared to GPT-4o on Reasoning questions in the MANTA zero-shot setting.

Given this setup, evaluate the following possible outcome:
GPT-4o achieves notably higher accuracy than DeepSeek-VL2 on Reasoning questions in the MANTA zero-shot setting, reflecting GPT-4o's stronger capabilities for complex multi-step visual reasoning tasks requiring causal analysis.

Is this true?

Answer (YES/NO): YES